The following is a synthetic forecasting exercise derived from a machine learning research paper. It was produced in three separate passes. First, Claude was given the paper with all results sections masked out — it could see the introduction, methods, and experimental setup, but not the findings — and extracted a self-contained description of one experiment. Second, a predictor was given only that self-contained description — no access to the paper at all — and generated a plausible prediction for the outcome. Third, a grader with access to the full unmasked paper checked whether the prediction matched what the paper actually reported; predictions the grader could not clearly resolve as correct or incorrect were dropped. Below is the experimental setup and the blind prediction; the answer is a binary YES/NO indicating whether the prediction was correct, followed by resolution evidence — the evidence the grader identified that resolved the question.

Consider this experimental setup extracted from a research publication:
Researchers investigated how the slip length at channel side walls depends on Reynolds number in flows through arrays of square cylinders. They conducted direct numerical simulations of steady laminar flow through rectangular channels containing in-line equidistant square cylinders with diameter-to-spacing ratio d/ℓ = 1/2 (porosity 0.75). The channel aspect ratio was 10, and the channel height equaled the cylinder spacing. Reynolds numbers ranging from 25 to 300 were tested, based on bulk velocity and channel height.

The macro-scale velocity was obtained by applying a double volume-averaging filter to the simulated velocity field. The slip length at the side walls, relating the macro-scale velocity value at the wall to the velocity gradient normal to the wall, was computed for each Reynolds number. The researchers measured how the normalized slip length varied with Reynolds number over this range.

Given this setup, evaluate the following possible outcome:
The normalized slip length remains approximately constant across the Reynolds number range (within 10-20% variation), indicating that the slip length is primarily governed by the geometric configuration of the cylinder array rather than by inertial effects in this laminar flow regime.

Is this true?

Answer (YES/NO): YES